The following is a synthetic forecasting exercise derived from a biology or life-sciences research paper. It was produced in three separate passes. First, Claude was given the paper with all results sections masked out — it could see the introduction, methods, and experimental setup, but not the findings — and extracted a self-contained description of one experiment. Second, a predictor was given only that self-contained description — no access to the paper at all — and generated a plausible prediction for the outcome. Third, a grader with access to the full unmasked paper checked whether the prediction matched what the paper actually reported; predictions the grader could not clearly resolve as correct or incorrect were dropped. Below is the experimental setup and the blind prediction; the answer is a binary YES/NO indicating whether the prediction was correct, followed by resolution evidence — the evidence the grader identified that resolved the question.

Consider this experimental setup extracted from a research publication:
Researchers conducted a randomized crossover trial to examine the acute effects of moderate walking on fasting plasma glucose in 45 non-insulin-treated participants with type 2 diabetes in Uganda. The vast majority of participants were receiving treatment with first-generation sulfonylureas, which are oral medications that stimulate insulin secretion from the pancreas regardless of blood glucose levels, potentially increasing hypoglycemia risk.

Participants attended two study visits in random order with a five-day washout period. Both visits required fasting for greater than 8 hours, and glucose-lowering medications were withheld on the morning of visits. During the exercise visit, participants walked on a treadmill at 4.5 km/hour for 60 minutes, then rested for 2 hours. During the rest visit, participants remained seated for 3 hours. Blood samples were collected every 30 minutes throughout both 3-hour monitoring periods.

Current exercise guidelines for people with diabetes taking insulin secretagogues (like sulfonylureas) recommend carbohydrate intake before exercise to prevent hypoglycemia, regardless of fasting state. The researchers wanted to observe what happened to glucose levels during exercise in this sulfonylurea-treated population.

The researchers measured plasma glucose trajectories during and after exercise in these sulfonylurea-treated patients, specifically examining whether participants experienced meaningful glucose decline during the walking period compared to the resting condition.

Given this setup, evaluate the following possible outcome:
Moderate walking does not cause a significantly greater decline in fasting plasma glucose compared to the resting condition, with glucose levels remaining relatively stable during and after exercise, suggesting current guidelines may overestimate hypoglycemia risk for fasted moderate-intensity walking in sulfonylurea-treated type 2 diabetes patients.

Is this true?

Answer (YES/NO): YES